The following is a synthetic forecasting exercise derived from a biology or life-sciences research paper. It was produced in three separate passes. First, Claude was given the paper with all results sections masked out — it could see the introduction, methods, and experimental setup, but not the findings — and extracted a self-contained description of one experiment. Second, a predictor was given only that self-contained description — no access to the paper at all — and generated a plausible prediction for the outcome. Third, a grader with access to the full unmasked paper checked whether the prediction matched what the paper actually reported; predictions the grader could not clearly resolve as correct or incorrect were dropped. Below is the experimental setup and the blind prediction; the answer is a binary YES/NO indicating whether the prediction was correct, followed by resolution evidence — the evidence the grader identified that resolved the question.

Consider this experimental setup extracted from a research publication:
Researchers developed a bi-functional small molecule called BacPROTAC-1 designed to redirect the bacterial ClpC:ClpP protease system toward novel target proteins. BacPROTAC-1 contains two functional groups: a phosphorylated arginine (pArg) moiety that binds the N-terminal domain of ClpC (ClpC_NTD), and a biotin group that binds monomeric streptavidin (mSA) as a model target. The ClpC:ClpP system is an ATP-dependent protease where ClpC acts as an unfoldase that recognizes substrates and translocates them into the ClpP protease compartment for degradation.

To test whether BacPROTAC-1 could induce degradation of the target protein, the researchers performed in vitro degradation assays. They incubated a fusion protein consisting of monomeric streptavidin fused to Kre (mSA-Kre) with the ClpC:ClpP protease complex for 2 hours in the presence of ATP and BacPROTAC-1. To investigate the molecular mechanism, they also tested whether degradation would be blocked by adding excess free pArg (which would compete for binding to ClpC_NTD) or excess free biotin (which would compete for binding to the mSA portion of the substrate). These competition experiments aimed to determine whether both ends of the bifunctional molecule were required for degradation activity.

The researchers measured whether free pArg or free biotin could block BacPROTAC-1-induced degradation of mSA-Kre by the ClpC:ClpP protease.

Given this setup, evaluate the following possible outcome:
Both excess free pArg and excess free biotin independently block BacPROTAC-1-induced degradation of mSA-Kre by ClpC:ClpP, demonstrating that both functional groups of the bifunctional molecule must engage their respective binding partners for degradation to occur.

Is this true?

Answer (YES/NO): YES